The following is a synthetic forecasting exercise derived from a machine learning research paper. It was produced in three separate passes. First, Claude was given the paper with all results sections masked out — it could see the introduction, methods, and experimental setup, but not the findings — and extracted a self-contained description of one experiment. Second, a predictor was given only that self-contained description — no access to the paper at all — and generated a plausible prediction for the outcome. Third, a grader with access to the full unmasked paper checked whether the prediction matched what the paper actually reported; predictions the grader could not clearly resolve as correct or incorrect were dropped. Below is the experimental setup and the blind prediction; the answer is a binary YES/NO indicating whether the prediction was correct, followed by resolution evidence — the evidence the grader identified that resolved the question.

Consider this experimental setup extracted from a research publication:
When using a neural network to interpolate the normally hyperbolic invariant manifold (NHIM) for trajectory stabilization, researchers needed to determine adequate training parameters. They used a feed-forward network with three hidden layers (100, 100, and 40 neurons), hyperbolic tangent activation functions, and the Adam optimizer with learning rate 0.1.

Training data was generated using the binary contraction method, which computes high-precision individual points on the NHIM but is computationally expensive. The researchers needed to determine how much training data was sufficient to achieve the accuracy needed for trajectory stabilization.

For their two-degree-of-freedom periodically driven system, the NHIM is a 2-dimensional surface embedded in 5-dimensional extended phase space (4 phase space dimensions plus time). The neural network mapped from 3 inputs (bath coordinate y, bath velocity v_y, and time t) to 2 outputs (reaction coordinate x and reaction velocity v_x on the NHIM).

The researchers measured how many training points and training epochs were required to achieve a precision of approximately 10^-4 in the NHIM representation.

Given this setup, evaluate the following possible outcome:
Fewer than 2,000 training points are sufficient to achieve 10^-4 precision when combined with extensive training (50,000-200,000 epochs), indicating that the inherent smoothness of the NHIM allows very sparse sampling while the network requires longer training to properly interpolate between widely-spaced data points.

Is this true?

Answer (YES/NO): NO